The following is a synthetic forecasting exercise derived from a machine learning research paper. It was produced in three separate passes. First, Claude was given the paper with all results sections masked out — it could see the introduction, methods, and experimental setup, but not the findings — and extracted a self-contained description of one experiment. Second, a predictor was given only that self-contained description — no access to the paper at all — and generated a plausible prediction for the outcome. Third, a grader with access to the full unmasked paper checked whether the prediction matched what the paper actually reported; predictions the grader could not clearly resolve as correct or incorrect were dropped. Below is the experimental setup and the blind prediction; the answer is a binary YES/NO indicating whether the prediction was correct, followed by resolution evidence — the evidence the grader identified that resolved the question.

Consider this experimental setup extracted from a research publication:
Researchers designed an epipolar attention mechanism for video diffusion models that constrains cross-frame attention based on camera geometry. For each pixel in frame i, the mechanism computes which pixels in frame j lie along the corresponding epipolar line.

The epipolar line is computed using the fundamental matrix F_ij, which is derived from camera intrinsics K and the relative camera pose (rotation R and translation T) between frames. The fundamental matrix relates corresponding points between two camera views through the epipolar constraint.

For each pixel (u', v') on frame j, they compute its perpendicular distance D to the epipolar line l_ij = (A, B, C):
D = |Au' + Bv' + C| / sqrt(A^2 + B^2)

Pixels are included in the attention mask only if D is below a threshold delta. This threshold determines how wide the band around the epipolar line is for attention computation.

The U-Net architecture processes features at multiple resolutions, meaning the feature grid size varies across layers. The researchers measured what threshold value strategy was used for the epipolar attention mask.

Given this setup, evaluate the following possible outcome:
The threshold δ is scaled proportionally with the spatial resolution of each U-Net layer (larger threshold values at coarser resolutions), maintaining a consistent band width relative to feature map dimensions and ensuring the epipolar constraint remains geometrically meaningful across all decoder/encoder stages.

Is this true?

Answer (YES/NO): NO